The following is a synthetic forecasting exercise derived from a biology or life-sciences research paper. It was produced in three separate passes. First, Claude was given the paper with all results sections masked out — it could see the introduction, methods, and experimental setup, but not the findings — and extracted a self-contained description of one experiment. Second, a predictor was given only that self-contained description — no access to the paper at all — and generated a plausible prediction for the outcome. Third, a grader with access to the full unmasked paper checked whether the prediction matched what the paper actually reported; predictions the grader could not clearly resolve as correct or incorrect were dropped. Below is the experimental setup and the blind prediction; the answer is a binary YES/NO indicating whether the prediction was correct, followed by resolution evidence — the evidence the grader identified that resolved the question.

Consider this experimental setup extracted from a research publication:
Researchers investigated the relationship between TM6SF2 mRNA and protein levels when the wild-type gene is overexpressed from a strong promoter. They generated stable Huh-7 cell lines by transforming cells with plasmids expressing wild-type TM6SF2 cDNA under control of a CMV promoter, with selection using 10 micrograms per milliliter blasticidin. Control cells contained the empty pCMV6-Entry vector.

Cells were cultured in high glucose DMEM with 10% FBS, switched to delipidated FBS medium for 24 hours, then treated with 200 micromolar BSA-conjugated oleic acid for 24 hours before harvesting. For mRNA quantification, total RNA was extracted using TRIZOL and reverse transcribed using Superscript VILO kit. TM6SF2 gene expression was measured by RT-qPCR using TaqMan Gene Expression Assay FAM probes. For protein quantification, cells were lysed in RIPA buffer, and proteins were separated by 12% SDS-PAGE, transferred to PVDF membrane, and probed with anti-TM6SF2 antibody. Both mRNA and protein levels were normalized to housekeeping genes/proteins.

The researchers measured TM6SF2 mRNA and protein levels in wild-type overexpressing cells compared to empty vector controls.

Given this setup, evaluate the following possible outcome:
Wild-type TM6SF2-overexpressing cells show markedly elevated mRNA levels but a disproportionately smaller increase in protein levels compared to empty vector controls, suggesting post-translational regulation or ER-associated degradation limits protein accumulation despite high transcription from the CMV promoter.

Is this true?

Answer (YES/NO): NO